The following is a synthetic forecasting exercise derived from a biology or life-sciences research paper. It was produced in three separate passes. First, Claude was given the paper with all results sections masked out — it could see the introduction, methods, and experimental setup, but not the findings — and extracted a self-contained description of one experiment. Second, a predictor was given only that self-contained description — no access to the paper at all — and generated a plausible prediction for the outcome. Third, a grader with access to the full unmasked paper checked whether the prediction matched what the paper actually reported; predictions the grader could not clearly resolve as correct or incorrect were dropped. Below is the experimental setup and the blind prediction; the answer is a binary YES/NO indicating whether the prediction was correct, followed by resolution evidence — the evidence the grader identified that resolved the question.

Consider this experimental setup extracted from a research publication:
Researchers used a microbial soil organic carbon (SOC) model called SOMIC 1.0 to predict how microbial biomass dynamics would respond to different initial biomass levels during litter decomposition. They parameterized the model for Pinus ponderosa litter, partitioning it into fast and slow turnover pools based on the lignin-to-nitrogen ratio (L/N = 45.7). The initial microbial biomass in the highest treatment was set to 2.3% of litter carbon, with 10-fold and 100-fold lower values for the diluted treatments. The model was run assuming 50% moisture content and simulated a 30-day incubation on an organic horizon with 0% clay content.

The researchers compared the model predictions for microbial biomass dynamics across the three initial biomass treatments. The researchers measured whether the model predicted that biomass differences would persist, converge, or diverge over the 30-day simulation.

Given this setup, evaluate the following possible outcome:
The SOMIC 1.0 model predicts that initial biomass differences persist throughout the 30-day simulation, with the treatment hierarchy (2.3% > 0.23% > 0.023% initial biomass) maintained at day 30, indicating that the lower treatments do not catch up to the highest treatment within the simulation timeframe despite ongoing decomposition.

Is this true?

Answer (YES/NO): NO